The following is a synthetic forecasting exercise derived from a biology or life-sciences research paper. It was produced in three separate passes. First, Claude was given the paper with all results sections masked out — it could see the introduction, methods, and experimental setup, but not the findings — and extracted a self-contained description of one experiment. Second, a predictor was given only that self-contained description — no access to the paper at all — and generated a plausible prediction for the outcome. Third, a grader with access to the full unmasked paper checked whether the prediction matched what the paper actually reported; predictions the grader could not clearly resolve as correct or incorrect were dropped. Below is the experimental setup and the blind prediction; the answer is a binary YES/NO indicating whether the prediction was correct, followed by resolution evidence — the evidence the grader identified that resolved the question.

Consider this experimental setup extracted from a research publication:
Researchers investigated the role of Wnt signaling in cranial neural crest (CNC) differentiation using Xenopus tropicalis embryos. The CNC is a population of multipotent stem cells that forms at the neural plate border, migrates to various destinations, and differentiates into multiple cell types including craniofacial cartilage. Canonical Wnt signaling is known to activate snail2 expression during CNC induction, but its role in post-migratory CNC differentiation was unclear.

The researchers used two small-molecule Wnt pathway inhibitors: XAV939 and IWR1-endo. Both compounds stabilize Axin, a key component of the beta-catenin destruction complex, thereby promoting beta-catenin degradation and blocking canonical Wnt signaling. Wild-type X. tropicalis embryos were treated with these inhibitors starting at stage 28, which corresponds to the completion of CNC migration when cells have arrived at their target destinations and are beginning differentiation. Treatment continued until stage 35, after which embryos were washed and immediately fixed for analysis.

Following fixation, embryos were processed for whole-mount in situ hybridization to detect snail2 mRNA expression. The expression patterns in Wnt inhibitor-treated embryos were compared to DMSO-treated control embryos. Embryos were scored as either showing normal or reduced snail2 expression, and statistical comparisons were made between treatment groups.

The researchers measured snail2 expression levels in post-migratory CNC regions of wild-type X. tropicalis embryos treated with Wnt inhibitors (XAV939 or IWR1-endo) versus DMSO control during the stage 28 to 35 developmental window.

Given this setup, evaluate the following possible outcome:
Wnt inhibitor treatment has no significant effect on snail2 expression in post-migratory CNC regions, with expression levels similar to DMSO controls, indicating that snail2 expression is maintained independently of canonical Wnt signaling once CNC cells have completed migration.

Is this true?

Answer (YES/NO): NO